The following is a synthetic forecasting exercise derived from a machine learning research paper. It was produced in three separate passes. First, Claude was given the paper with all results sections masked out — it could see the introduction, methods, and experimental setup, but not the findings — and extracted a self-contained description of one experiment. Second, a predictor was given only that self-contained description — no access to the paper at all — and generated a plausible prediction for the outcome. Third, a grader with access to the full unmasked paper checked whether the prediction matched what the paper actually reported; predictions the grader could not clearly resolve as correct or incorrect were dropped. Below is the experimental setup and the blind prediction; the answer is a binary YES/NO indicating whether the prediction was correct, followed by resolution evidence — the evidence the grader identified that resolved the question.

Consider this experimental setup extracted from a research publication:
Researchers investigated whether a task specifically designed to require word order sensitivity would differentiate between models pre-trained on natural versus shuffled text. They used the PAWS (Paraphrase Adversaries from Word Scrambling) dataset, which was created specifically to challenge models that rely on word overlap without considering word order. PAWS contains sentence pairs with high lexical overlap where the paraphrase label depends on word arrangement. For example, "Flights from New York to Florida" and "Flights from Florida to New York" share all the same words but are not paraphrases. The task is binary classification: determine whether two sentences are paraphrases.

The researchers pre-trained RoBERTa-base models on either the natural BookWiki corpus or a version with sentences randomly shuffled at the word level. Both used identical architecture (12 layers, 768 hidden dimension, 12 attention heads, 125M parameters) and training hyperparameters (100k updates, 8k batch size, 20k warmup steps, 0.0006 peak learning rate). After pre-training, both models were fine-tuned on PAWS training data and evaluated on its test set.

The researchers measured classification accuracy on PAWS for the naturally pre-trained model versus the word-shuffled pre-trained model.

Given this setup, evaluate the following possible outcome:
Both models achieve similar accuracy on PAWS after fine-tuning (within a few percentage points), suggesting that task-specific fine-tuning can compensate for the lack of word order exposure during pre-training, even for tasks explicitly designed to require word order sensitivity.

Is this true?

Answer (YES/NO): YES